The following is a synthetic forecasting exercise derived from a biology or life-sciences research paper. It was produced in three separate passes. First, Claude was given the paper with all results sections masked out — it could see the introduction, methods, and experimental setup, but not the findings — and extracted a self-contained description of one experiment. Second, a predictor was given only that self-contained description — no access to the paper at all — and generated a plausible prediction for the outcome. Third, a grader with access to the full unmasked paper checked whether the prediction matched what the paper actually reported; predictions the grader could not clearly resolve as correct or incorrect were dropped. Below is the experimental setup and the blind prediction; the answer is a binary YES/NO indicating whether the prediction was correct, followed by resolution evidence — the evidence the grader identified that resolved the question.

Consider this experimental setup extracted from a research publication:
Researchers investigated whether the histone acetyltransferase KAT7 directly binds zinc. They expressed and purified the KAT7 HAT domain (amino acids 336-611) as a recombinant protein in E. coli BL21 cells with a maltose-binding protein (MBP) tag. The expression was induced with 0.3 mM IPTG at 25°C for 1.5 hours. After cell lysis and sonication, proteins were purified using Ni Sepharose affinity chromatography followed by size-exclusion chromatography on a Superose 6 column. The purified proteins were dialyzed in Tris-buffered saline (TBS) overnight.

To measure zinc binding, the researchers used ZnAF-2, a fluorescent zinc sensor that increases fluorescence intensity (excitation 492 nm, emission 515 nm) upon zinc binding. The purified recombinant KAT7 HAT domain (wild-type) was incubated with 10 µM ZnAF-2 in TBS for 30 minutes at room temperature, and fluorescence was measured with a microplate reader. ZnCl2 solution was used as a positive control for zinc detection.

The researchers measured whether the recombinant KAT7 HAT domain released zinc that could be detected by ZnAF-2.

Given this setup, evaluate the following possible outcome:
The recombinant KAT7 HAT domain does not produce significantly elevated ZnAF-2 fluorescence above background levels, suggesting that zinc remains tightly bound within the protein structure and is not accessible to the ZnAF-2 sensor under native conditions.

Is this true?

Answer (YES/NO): NO